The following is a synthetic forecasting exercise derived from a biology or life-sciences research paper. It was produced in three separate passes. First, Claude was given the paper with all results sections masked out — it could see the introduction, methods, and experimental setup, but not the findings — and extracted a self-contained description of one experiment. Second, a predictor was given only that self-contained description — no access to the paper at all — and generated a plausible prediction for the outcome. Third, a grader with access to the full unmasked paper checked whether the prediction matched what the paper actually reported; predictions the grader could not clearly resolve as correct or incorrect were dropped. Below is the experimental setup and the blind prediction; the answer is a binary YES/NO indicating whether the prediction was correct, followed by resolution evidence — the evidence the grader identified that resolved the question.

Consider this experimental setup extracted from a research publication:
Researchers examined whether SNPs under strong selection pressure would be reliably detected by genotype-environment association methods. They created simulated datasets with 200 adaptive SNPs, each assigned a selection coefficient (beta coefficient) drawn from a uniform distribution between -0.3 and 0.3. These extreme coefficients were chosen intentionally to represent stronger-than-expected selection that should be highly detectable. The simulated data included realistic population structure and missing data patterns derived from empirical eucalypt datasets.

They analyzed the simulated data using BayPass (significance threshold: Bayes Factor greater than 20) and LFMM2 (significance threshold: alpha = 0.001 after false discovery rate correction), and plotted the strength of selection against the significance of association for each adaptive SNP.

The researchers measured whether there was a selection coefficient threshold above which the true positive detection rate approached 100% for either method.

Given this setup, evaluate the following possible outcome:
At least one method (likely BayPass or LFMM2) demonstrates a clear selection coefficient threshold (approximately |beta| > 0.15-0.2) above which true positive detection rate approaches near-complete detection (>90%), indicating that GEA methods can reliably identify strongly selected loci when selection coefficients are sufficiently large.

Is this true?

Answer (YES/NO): NO